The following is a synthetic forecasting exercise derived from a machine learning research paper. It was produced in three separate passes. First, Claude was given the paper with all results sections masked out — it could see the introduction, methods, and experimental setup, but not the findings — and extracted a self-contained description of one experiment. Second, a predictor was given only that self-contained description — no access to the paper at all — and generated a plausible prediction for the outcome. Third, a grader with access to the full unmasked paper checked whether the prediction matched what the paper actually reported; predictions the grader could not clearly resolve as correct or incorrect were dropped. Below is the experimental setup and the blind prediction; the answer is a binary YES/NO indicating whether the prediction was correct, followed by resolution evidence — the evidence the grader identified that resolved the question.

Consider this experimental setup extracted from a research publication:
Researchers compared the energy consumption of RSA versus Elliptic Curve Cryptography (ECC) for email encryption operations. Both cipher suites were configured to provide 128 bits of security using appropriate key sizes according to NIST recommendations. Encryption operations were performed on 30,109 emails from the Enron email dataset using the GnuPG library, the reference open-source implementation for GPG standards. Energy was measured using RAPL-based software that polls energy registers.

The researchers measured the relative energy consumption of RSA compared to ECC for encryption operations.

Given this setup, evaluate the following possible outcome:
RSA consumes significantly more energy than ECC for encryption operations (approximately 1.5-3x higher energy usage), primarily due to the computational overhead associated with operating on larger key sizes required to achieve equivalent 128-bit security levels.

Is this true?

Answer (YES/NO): NO